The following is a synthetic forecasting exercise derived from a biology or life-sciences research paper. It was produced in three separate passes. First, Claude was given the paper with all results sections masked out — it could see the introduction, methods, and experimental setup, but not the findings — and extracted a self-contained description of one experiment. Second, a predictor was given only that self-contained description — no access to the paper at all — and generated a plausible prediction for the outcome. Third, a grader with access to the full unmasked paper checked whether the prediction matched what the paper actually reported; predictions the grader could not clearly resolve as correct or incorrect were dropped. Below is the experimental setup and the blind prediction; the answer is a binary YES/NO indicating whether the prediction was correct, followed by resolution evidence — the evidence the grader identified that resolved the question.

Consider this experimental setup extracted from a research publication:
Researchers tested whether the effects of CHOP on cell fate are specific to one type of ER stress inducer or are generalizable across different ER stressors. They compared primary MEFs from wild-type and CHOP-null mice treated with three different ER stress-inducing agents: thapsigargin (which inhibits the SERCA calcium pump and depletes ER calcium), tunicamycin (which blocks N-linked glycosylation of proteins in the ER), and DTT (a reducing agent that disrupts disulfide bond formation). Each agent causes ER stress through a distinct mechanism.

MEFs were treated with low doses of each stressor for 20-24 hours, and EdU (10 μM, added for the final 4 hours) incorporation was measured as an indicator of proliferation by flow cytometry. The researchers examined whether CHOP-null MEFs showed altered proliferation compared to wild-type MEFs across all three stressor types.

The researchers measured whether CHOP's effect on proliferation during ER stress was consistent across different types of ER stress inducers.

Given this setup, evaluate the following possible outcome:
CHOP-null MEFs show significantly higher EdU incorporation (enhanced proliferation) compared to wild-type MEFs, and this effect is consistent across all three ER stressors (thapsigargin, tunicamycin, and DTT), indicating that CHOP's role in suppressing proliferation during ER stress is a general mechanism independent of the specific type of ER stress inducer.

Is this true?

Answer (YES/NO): NO